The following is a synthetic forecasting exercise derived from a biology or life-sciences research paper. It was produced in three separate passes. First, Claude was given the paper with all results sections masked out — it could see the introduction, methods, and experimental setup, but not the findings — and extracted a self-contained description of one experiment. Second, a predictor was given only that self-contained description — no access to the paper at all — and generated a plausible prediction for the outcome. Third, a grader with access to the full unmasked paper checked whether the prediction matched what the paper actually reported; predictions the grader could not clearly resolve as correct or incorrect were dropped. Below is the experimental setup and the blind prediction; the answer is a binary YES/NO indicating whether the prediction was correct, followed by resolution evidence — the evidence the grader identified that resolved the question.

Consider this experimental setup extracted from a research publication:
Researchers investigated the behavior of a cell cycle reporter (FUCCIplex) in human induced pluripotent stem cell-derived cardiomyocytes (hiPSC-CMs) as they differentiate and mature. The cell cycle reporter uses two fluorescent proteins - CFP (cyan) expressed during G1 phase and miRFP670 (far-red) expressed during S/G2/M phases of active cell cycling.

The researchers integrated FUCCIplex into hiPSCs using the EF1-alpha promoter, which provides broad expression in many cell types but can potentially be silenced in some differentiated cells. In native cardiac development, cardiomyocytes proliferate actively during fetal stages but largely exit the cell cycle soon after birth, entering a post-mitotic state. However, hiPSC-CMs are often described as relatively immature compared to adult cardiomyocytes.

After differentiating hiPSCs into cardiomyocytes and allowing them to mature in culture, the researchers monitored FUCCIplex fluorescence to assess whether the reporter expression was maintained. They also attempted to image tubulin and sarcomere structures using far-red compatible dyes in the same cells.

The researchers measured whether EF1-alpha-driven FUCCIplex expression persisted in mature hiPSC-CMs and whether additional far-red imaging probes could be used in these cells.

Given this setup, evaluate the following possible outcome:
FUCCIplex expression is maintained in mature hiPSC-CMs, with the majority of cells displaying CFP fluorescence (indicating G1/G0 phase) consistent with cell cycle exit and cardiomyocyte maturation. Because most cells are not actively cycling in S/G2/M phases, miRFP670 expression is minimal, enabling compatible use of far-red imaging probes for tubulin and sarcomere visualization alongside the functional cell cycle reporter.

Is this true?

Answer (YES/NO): NO